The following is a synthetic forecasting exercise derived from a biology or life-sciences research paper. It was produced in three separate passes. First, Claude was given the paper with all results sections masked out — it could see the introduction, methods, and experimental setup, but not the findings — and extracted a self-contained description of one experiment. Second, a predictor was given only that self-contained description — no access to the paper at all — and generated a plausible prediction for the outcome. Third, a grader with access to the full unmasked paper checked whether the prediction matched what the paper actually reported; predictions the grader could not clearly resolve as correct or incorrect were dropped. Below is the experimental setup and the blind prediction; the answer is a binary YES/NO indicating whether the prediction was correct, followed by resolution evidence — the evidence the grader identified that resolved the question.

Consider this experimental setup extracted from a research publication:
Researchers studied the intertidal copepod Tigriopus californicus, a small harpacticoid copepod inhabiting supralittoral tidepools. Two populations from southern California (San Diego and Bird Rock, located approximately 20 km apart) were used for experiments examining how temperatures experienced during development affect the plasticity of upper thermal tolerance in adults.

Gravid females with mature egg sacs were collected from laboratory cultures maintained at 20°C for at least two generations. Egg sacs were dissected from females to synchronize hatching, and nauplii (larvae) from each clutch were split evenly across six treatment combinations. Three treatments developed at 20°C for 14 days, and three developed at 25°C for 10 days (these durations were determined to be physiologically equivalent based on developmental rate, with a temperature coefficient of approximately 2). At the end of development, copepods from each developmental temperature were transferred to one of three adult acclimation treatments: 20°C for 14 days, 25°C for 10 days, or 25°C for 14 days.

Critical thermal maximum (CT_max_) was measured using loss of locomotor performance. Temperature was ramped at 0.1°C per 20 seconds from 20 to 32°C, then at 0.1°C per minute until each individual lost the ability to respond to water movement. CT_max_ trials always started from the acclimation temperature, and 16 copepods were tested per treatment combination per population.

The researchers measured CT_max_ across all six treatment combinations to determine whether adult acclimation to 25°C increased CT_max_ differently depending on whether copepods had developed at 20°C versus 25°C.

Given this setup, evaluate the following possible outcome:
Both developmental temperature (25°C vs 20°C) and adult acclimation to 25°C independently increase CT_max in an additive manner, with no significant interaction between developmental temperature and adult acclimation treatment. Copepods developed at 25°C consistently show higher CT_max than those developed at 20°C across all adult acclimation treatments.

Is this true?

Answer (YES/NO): NO